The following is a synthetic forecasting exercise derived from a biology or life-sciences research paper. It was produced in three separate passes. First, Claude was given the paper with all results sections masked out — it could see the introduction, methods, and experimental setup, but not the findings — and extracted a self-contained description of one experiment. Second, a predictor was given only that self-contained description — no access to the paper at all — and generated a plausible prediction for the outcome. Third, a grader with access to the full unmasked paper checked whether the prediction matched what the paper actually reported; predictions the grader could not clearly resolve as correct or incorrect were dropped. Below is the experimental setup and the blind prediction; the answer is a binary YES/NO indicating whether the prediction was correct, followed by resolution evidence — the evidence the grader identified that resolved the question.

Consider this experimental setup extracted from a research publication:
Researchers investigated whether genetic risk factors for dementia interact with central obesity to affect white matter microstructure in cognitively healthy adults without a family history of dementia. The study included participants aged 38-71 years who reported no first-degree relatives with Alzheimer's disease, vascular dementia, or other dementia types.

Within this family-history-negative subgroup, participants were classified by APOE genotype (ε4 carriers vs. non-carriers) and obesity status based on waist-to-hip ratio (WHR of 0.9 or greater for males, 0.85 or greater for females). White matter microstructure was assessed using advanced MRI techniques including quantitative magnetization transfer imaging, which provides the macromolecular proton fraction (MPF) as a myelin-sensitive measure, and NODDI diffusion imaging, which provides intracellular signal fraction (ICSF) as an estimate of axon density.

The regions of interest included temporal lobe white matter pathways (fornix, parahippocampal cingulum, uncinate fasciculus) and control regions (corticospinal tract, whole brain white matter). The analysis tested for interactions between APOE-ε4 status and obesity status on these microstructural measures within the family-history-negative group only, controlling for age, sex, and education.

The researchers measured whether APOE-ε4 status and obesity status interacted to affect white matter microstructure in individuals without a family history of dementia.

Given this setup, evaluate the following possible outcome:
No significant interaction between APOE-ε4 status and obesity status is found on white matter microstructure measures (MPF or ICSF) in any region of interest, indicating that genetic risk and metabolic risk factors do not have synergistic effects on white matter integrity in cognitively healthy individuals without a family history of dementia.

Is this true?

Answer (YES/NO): YES